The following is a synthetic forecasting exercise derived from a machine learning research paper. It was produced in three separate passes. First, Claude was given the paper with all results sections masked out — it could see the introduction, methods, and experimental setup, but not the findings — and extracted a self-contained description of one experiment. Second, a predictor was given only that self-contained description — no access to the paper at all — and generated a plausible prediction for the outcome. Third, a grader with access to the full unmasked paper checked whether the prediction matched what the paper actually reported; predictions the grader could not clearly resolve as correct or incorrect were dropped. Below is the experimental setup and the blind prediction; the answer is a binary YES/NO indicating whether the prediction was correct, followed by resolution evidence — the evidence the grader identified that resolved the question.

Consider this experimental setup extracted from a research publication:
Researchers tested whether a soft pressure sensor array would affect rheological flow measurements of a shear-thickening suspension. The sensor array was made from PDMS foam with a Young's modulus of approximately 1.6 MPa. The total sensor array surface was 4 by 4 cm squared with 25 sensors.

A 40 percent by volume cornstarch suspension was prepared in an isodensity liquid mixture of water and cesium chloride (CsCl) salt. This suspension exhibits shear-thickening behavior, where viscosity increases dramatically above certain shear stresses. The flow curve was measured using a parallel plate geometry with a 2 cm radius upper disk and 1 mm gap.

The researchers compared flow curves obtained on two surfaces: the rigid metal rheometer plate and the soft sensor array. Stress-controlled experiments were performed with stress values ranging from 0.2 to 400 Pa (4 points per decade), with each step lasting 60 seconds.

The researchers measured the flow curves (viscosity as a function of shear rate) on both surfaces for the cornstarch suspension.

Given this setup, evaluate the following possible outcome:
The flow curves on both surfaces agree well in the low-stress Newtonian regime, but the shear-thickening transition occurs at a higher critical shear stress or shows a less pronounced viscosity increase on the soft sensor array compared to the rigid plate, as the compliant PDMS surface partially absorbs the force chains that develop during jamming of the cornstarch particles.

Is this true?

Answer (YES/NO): NO